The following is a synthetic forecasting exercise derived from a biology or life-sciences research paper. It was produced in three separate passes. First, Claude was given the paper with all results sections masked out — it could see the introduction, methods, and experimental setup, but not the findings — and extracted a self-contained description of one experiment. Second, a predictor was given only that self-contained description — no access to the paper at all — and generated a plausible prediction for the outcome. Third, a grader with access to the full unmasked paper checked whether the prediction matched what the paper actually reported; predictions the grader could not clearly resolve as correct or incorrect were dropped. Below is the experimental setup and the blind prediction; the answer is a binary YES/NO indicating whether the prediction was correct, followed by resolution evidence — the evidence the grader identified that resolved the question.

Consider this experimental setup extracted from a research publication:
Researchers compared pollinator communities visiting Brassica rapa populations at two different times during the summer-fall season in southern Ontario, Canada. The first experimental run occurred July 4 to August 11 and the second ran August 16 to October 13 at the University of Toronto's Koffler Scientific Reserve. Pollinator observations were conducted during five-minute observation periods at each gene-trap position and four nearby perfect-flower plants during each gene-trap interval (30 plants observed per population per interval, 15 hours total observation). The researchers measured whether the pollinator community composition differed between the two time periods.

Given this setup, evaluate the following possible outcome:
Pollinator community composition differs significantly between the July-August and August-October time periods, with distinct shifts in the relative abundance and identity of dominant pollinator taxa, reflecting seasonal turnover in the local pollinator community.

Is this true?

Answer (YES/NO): NO